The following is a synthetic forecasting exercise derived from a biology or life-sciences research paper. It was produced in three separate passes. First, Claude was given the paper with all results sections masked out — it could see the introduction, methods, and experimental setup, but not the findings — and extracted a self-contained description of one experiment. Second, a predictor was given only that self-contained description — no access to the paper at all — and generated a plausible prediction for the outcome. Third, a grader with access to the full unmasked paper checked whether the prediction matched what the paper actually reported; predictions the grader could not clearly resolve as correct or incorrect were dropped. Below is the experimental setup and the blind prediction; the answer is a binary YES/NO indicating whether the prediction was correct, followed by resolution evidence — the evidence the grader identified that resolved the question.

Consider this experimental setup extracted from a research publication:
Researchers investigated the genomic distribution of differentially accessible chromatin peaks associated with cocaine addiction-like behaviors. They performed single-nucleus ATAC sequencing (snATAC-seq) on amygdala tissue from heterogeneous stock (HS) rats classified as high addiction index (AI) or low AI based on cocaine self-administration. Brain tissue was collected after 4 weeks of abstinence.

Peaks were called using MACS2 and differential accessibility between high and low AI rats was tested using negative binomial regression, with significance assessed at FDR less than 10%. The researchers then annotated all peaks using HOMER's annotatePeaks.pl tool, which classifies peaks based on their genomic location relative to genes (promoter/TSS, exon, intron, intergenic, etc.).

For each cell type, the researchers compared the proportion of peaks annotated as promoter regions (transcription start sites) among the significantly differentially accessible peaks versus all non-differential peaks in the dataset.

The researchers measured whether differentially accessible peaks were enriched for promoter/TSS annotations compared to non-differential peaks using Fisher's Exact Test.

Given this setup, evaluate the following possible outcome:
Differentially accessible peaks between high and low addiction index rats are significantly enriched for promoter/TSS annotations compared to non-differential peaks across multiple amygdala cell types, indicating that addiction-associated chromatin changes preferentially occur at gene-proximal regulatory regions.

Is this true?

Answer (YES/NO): YES